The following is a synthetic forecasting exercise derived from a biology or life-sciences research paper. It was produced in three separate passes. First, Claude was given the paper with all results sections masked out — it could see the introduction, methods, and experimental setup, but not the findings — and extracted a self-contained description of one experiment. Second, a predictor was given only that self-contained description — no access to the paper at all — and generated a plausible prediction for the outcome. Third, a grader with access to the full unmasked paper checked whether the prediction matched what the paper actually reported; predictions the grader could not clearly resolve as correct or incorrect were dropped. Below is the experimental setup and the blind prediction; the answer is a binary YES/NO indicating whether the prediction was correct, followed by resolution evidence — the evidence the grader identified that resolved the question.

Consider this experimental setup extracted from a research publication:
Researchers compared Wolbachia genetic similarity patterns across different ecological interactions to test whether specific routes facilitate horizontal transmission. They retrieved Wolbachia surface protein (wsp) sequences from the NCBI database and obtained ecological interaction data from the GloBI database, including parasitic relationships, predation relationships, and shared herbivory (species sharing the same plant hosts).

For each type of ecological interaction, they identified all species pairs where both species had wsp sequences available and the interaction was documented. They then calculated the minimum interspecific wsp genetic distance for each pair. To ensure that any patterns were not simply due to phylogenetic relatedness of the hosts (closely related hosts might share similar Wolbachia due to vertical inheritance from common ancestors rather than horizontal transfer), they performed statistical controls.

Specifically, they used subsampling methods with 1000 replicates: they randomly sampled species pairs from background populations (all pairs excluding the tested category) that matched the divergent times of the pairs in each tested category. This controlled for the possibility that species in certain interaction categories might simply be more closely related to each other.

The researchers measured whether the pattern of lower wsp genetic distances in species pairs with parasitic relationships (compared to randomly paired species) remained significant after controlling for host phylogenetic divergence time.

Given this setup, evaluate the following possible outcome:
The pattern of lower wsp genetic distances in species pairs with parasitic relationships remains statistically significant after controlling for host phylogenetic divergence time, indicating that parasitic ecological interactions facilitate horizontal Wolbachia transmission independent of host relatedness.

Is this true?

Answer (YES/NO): YES